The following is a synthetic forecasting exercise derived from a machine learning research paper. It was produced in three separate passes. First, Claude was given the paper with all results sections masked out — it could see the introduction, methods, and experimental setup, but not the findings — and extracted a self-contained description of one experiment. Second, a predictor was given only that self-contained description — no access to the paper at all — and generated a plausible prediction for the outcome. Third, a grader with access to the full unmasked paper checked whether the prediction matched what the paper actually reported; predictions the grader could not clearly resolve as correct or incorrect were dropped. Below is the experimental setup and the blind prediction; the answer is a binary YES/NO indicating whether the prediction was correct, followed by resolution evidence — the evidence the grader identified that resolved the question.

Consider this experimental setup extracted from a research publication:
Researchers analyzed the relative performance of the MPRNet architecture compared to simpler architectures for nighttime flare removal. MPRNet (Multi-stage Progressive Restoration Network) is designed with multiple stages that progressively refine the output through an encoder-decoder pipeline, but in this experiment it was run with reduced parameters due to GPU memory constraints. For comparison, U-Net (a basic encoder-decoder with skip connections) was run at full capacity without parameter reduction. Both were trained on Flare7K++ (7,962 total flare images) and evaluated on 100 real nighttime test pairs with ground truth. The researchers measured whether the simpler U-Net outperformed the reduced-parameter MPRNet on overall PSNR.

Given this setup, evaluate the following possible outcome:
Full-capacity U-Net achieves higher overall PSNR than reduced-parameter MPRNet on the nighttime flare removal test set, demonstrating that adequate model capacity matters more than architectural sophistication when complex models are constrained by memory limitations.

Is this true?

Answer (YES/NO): YES